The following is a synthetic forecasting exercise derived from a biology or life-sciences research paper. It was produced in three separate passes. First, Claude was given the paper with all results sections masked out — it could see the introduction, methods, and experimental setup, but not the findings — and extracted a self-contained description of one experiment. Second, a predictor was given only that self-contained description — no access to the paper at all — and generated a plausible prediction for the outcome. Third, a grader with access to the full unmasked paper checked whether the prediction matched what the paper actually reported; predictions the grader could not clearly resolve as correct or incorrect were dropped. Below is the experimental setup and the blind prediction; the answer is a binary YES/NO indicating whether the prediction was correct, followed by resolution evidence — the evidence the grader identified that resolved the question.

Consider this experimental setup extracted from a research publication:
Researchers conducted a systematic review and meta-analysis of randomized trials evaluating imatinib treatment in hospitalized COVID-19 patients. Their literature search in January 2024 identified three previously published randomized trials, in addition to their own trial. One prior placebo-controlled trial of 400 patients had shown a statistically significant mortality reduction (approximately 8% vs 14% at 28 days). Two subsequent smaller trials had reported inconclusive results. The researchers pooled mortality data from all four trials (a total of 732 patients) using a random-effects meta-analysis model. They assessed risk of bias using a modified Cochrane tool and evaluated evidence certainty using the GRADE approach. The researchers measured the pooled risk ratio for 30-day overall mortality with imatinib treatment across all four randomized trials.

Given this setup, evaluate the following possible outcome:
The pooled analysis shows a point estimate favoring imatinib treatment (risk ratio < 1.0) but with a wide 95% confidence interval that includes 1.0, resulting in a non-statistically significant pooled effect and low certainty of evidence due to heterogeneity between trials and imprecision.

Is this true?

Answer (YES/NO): NO